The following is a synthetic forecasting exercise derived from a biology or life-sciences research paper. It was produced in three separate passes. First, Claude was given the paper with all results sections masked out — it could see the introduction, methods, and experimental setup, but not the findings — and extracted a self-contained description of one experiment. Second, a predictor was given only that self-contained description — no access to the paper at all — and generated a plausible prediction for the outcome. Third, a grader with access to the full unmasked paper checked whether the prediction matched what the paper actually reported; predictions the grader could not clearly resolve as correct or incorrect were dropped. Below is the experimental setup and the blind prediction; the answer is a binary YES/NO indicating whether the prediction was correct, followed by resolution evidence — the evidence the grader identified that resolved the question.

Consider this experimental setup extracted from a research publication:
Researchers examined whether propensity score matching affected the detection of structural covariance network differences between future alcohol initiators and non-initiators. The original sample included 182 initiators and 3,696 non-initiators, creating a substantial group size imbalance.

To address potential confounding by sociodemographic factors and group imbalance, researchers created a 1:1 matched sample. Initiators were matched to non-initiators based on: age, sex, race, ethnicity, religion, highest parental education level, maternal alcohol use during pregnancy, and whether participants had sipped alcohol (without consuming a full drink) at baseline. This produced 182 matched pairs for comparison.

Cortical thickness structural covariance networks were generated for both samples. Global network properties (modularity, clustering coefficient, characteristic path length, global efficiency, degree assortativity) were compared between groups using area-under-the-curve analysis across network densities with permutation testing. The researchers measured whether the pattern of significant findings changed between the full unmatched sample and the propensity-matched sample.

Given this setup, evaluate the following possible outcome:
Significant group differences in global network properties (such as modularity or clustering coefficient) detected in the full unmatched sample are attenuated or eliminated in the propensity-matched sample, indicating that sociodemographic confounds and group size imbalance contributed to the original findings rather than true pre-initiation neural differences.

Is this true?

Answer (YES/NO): NO